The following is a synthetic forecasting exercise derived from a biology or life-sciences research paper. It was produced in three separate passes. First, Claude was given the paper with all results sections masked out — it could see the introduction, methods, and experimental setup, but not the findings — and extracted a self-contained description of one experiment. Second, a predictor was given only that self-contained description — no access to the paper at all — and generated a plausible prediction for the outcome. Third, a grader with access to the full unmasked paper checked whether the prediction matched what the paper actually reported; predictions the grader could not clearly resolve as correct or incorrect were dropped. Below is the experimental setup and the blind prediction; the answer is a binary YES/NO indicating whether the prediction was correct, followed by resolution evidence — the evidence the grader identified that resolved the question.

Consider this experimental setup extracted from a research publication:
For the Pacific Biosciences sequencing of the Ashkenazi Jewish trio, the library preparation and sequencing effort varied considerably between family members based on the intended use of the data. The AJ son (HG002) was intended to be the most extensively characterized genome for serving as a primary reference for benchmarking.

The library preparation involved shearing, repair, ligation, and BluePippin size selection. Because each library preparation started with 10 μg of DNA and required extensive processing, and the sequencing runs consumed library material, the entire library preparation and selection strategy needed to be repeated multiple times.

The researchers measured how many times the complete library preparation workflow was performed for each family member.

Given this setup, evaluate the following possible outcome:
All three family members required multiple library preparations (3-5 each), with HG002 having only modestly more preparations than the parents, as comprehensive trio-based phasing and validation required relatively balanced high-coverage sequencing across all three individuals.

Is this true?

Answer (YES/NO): NO